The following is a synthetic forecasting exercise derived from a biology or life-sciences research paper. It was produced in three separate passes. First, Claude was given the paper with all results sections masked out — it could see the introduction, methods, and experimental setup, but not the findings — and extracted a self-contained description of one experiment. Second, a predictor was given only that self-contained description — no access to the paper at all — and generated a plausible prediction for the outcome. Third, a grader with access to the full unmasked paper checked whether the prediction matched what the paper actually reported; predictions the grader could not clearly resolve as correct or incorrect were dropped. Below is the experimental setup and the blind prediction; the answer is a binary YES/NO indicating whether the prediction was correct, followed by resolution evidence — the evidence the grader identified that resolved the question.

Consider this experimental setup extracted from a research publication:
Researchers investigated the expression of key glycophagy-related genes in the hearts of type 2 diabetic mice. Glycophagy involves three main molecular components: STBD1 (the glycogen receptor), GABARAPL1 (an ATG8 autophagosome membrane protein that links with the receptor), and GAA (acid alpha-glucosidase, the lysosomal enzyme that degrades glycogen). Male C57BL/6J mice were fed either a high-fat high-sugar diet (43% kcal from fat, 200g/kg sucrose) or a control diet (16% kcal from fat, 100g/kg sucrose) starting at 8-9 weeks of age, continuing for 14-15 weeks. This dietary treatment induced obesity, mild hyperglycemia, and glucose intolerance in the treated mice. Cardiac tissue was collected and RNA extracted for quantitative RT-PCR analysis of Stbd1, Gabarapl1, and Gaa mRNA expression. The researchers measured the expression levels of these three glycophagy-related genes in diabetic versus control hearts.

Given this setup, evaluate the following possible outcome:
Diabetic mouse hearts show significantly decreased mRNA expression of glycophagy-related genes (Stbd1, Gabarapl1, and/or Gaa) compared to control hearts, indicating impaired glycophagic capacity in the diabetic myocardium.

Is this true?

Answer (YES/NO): YES